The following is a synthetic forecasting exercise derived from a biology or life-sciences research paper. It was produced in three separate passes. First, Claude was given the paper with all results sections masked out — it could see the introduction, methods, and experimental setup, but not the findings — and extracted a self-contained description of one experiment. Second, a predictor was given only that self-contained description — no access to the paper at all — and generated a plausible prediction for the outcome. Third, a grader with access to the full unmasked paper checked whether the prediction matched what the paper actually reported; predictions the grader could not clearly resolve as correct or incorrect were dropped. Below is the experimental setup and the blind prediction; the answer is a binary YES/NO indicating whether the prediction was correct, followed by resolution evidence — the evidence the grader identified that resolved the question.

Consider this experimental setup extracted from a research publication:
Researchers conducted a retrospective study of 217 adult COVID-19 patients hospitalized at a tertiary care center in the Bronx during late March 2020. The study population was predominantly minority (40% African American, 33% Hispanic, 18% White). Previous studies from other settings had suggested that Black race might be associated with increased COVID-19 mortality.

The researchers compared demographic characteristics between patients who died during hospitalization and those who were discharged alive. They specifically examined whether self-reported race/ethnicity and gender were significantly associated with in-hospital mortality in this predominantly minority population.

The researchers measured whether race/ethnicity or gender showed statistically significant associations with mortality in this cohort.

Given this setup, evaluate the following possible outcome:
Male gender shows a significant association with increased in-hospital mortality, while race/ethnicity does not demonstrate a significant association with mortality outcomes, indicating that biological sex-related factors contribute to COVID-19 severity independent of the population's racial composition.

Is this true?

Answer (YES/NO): NO